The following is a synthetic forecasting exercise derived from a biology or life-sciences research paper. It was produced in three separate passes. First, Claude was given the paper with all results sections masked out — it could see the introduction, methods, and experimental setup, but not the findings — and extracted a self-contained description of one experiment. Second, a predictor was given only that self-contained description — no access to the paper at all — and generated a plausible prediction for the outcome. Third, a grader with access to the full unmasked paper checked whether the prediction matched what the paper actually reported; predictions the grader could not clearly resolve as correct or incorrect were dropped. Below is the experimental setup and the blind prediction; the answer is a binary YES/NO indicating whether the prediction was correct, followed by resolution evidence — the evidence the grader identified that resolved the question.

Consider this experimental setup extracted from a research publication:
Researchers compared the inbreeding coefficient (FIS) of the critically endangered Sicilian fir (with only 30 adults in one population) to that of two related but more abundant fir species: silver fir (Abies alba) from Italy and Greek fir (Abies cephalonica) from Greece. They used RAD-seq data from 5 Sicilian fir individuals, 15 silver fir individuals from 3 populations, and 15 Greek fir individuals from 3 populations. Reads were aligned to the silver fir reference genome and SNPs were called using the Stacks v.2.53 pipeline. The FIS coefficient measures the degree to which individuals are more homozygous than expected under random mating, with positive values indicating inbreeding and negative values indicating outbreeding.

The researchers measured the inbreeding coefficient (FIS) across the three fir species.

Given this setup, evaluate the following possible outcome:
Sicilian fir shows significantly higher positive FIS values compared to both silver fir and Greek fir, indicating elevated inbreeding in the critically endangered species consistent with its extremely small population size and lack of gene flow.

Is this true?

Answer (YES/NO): NO